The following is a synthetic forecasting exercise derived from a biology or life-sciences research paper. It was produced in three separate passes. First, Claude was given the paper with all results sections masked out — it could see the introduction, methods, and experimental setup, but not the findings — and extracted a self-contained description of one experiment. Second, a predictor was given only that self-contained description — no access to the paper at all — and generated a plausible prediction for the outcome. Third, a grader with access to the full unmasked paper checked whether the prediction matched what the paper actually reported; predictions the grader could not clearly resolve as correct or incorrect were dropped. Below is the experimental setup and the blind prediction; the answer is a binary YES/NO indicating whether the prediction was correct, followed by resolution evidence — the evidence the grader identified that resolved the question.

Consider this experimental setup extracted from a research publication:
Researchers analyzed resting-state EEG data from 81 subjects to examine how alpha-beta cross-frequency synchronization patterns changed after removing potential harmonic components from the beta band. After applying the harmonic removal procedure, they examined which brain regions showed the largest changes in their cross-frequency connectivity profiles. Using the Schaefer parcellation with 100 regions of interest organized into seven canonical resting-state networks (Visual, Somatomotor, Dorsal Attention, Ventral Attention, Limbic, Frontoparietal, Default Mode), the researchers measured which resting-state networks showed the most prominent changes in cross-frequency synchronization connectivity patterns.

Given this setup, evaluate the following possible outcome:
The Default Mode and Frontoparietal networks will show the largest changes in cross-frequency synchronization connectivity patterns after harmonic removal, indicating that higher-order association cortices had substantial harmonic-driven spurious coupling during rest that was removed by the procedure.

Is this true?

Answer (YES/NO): NO